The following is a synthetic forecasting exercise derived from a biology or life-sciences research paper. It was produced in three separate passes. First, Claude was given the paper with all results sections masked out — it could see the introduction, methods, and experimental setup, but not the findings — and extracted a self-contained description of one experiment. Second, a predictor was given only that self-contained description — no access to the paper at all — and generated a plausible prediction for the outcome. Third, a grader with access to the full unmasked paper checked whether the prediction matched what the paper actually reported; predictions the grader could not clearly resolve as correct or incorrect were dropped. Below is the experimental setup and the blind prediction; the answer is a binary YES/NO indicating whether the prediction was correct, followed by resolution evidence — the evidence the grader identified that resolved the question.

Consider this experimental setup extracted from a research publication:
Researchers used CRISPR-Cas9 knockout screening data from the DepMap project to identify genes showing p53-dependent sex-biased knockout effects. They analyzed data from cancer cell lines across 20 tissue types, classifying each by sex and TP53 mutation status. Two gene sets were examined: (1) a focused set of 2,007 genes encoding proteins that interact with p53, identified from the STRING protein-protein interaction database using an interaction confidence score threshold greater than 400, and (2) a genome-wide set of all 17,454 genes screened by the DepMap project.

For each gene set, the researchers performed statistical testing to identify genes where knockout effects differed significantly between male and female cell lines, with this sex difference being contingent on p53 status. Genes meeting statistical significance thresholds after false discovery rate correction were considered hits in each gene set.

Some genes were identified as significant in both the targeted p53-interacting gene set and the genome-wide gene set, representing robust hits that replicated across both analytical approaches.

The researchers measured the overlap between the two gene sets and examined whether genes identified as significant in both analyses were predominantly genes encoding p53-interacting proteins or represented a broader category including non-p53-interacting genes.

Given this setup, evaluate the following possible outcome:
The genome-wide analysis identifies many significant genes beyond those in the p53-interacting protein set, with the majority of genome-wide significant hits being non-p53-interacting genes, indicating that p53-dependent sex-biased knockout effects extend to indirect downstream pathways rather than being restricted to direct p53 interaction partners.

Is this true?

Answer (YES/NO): YES